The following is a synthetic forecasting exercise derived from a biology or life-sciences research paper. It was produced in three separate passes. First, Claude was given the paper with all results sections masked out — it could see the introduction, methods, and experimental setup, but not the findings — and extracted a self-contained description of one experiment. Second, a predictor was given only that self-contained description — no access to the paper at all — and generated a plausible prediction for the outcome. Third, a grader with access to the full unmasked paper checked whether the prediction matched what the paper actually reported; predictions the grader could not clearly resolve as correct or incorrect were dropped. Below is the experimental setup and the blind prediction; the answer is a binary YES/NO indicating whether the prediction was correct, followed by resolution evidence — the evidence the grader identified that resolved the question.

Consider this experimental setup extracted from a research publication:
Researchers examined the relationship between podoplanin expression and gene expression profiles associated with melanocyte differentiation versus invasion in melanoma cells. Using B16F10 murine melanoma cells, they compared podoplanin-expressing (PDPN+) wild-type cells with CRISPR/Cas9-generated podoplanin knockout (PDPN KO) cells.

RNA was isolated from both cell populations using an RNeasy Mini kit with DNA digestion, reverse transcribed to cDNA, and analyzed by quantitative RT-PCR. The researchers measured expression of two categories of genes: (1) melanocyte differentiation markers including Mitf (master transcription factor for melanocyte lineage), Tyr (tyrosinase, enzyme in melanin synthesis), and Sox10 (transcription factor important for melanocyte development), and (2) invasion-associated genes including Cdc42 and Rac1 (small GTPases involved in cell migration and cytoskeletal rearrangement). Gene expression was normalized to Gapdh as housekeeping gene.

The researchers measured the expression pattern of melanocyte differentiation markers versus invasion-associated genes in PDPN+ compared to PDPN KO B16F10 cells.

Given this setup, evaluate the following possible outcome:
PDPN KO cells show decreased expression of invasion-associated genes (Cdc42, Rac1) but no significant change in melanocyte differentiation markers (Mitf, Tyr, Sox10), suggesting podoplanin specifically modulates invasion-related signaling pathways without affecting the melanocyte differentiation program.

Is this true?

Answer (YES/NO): NO